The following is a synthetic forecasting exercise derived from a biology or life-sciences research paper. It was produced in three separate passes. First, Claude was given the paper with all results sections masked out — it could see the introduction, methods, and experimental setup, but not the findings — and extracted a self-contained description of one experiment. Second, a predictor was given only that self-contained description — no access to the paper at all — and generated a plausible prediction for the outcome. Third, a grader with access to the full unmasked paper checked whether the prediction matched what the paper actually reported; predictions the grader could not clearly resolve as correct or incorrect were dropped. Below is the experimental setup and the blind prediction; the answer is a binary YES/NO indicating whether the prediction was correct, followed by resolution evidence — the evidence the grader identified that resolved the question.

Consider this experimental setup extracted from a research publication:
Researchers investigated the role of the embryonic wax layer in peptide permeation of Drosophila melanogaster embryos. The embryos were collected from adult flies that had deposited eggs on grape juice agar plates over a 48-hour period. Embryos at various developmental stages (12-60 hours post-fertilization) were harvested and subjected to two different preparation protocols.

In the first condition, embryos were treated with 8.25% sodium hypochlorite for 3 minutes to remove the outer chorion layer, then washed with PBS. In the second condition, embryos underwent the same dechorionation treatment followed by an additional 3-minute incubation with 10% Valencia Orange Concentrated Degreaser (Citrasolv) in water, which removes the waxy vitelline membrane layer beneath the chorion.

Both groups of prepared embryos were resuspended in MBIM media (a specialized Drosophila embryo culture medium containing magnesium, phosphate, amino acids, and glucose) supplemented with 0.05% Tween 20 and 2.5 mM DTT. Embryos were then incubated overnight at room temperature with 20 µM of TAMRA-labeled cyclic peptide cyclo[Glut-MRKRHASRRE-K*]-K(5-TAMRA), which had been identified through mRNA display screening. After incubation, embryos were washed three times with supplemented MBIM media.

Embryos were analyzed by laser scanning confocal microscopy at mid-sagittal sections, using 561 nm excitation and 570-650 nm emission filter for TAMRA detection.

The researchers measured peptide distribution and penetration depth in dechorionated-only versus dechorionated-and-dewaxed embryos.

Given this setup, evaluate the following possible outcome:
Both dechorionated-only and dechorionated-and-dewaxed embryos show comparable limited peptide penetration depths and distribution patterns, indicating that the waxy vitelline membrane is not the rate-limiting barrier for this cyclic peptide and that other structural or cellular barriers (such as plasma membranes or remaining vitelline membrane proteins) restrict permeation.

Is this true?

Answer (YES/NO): NO